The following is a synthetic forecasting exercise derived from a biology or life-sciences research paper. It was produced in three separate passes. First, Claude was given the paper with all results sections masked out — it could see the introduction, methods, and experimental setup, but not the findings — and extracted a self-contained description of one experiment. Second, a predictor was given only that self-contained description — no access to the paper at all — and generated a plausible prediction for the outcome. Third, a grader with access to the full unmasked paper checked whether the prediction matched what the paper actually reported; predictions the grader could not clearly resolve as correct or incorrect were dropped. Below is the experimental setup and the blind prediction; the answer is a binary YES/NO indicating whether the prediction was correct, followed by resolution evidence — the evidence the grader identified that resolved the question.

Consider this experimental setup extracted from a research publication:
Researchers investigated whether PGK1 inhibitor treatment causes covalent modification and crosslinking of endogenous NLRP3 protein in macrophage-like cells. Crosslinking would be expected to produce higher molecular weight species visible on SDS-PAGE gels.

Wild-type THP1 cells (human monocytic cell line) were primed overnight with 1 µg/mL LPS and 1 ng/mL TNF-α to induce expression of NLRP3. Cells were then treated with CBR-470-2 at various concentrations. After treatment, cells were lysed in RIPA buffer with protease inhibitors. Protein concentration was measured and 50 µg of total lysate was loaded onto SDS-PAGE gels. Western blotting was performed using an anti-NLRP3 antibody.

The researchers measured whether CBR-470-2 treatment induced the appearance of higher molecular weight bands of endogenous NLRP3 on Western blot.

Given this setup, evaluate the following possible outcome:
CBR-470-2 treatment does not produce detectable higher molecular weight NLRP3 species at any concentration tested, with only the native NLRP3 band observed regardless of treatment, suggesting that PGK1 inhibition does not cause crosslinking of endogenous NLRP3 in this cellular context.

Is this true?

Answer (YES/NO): NO